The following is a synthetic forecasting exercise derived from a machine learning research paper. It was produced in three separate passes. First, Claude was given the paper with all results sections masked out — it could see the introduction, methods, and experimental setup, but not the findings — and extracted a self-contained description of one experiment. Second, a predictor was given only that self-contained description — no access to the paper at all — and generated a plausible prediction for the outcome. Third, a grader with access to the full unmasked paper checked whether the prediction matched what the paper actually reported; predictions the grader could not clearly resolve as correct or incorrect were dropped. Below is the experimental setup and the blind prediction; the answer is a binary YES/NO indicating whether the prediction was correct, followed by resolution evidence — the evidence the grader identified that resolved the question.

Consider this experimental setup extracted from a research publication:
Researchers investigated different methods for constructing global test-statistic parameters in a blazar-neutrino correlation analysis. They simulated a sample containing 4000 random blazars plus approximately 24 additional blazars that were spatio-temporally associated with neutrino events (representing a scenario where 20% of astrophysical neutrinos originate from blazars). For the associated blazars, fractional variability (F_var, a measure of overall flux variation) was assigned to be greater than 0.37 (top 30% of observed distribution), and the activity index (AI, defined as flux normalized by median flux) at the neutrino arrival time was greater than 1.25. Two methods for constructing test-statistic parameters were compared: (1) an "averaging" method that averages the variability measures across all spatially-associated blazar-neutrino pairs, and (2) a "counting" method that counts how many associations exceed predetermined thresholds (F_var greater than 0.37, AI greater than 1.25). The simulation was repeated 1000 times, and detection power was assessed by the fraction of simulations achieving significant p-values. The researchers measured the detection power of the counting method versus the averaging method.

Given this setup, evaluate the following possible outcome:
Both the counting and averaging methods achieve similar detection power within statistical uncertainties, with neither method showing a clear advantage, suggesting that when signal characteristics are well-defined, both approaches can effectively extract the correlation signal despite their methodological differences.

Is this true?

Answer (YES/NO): NO